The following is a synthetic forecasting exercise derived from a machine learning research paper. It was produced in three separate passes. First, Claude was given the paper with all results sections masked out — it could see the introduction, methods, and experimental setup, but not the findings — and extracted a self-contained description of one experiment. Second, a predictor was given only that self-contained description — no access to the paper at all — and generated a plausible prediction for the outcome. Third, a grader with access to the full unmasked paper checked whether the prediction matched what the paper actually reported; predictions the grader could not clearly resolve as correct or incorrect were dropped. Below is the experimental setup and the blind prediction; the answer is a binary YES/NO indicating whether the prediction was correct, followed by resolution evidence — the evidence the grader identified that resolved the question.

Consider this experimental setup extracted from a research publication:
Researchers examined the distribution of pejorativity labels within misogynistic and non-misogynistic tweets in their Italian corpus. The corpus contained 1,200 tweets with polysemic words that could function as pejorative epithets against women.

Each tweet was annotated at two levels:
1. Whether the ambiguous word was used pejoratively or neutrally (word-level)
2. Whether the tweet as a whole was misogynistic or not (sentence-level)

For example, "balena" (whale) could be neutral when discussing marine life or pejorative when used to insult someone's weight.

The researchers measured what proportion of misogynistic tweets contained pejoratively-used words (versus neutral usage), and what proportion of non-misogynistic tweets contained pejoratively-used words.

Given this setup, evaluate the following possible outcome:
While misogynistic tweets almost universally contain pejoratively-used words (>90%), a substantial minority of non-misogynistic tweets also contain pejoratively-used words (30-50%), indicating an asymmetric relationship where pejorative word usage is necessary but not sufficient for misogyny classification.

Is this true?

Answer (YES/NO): NO